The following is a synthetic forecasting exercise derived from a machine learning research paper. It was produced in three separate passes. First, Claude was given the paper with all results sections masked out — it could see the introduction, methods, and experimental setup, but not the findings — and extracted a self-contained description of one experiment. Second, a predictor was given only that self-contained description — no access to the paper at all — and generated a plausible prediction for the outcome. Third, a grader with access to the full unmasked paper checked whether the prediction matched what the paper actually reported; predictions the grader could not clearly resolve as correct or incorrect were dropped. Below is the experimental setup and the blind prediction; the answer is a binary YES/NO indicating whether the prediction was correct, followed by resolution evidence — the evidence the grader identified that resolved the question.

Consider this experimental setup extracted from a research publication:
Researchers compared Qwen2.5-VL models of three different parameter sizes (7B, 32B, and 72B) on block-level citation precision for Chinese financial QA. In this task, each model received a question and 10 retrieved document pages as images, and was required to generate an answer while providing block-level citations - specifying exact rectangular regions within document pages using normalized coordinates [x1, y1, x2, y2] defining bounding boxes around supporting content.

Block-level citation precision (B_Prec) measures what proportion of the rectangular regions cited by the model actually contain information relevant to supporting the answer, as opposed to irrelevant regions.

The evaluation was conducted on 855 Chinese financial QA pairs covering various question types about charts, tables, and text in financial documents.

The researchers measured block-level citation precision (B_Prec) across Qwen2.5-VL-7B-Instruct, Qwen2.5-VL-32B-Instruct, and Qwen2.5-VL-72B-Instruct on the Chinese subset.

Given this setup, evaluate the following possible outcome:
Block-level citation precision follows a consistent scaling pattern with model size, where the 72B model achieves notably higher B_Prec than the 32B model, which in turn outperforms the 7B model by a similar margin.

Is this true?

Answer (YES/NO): NO